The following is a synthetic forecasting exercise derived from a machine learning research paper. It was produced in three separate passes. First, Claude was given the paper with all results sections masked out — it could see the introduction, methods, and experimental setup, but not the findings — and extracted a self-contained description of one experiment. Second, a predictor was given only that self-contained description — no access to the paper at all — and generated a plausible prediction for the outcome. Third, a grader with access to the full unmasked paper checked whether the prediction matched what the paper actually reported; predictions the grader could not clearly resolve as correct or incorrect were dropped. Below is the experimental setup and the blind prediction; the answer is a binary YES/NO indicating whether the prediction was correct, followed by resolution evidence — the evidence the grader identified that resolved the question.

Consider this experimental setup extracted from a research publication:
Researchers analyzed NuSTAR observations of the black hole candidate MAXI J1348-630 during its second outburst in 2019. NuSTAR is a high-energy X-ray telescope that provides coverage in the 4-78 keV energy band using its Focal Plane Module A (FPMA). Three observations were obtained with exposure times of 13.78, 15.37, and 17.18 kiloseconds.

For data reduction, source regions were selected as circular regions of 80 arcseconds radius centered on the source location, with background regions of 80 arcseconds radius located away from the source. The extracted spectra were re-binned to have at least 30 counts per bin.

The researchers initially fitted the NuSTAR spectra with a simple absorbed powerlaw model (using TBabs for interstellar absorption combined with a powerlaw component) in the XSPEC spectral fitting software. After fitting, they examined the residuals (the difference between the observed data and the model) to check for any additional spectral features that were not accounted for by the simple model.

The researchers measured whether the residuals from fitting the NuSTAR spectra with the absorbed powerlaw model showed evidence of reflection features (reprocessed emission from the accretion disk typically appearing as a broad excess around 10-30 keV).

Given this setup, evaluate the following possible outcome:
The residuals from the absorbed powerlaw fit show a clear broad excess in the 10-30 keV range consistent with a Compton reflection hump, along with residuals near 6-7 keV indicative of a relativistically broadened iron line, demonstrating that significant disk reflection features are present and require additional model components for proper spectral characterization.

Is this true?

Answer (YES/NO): NO